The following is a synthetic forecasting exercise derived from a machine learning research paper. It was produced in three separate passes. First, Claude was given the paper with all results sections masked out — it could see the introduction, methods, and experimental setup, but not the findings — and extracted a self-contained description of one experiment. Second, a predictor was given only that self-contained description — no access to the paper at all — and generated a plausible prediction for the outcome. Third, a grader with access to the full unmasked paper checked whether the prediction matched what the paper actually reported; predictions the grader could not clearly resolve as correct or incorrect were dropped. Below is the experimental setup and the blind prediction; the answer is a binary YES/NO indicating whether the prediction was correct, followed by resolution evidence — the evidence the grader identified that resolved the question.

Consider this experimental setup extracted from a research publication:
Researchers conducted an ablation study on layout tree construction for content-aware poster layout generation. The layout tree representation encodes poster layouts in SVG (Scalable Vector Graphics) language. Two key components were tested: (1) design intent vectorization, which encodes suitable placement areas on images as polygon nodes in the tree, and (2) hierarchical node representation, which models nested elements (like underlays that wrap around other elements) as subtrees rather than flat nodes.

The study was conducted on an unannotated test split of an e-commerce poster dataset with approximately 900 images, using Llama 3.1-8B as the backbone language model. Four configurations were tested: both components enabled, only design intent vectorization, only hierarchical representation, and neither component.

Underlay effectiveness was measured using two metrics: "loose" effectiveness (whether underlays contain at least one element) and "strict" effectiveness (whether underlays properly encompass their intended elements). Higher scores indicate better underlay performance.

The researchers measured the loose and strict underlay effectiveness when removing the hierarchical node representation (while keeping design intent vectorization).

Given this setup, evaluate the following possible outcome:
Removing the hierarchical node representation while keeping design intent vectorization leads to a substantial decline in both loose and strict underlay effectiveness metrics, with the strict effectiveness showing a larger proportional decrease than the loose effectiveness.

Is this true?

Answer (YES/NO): YES